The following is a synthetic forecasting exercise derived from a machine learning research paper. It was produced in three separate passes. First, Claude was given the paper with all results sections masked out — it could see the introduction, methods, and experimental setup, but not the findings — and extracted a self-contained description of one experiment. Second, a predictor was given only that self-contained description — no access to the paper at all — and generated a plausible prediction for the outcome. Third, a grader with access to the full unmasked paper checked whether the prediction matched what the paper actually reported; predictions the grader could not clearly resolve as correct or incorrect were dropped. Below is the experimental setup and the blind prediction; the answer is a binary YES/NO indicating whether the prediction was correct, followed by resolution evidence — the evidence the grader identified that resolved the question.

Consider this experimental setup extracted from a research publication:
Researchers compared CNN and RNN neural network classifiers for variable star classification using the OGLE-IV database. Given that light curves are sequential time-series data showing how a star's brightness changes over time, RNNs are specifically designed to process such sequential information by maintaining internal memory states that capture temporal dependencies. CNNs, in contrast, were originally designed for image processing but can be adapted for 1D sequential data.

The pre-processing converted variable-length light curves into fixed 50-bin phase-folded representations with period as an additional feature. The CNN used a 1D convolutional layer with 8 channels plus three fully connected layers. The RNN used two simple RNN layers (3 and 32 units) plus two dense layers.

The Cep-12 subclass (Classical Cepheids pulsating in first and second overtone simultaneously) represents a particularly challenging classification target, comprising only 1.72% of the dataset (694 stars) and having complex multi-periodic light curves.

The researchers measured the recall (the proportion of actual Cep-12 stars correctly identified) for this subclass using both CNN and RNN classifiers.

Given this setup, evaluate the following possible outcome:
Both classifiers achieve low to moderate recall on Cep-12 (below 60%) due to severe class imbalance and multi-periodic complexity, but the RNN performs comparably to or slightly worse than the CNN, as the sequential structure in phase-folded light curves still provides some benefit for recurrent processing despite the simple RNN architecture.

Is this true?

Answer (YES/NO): NO